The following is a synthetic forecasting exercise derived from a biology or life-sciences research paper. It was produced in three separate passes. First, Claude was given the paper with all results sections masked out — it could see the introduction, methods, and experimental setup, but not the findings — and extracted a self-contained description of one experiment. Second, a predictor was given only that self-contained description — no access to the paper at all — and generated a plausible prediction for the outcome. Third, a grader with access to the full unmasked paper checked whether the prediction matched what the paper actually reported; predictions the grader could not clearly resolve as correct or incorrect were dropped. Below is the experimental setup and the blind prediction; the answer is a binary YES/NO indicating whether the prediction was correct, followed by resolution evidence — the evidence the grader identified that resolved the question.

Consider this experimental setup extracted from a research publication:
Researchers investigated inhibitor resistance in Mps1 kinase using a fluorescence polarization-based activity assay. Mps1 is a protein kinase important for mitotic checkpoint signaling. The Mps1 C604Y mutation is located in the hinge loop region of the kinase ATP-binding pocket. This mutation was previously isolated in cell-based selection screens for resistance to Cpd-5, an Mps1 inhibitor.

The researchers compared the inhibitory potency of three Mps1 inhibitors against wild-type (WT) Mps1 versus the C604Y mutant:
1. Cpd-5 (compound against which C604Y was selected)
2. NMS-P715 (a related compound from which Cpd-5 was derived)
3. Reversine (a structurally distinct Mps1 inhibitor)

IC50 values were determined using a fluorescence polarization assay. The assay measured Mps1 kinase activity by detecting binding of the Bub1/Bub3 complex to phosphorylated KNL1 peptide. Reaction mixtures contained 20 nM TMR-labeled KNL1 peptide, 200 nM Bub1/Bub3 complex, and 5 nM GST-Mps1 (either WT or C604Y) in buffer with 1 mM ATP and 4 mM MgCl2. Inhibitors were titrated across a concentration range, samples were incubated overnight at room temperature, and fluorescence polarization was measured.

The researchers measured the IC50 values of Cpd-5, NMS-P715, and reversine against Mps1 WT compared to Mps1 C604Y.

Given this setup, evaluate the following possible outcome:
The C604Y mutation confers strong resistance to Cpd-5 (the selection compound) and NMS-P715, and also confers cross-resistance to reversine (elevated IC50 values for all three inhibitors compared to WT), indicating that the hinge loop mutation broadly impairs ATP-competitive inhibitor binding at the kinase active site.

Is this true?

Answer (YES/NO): NO